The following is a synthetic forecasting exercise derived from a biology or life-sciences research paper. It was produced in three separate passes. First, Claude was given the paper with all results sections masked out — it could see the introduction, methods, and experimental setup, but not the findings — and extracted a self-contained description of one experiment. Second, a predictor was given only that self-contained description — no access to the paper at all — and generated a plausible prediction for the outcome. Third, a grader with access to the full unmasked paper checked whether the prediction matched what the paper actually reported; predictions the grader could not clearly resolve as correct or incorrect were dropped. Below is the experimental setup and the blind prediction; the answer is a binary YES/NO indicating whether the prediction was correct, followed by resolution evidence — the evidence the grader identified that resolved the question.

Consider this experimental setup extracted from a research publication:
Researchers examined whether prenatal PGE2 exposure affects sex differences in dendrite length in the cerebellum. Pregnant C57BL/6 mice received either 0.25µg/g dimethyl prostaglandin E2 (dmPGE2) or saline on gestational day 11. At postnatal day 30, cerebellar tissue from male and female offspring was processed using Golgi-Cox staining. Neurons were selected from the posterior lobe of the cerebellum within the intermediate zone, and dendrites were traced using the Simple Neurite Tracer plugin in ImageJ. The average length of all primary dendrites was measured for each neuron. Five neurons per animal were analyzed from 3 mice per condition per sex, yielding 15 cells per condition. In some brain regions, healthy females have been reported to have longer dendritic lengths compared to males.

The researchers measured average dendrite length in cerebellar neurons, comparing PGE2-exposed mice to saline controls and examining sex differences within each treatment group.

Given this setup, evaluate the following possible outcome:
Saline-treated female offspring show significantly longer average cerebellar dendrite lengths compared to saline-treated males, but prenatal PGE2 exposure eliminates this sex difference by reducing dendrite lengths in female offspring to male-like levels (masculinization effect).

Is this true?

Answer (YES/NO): NO